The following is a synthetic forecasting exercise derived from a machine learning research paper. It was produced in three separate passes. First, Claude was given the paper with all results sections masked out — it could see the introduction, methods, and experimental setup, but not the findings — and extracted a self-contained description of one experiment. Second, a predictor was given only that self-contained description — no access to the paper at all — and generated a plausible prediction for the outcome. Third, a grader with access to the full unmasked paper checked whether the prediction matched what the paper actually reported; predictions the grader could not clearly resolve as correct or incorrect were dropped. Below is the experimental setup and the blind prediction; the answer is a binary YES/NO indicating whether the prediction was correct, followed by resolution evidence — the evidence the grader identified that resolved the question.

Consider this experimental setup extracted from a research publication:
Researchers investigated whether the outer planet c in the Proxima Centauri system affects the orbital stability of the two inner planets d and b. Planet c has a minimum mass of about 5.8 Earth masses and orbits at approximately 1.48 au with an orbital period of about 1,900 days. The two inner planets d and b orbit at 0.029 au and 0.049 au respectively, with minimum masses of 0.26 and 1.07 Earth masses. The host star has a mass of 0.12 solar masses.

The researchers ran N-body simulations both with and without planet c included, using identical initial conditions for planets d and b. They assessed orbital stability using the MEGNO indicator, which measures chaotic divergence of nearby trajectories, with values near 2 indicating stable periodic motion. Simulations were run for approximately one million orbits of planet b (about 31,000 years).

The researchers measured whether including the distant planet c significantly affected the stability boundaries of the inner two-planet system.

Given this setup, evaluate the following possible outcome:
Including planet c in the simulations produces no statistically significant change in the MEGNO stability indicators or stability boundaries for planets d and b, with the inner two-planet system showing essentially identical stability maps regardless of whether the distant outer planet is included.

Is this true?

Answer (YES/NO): YES